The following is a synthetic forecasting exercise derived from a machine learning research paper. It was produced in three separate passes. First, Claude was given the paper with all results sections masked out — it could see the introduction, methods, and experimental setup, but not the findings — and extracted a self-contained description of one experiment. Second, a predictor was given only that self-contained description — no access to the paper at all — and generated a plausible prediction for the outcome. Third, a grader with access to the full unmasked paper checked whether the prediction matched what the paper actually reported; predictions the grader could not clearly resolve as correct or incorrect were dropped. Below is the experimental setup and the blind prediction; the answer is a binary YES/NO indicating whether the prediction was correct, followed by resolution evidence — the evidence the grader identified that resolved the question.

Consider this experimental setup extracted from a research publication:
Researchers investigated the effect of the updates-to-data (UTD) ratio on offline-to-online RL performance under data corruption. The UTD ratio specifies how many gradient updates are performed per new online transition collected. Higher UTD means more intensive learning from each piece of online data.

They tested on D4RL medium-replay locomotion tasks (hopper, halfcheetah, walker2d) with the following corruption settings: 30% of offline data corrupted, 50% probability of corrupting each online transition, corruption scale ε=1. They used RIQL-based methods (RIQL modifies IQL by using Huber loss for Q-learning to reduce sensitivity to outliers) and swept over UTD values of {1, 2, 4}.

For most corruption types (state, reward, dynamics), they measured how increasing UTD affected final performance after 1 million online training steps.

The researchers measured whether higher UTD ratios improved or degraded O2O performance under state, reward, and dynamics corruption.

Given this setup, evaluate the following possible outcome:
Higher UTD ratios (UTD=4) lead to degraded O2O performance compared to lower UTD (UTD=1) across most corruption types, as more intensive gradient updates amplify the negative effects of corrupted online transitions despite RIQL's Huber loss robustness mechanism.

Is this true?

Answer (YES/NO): YES